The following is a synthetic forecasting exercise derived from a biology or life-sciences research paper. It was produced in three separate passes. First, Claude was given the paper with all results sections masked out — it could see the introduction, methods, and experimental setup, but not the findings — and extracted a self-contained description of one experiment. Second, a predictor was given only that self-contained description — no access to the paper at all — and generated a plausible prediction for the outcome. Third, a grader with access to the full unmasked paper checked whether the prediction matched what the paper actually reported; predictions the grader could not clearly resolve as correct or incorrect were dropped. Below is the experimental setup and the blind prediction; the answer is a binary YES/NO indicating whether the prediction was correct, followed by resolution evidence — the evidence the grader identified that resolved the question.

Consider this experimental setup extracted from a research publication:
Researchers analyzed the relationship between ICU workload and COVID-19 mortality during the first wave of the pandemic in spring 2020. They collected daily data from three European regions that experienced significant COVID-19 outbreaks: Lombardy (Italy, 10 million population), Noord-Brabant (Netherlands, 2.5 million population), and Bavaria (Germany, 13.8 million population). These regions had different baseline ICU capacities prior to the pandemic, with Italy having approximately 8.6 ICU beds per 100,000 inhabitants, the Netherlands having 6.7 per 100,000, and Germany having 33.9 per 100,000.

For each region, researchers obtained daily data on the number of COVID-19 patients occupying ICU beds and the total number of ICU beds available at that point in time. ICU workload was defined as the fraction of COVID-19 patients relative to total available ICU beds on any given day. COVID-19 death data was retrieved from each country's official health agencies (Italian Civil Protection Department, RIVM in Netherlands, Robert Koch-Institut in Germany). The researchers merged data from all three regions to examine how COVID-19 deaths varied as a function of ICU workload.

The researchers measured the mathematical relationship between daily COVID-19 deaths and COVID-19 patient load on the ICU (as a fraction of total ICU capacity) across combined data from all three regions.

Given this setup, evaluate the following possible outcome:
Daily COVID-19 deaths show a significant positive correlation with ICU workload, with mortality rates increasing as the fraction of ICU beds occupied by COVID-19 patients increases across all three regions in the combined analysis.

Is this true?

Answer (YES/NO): YES